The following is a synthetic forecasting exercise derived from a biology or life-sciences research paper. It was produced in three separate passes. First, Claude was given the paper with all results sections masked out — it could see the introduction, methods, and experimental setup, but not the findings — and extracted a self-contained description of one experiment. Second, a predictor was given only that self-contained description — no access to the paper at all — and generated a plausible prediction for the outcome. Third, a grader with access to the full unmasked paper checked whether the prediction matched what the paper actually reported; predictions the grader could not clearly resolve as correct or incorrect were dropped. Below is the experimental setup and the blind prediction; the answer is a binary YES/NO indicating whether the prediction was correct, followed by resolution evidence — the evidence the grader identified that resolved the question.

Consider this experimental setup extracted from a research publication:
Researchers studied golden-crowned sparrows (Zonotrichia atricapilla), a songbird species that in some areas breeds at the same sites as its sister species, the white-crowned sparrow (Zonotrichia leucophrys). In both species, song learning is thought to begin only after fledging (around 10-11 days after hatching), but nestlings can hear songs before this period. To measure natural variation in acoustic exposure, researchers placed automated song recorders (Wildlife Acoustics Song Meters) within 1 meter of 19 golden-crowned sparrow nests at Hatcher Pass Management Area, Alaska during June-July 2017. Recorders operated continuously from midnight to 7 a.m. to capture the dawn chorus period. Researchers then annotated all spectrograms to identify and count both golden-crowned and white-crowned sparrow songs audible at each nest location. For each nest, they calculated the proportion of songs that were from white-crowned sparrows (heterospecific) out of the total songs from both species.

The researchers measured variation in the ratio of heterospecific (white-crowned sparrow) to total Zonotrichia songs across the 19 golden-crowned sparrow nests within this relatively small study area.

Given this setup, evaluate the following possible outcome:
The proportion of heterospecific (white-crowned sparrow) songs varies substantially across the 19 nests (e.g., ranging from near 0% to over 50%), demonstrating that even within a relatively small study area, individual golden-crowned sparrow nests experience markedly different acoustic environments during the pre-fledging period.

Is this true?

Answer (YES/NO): NO